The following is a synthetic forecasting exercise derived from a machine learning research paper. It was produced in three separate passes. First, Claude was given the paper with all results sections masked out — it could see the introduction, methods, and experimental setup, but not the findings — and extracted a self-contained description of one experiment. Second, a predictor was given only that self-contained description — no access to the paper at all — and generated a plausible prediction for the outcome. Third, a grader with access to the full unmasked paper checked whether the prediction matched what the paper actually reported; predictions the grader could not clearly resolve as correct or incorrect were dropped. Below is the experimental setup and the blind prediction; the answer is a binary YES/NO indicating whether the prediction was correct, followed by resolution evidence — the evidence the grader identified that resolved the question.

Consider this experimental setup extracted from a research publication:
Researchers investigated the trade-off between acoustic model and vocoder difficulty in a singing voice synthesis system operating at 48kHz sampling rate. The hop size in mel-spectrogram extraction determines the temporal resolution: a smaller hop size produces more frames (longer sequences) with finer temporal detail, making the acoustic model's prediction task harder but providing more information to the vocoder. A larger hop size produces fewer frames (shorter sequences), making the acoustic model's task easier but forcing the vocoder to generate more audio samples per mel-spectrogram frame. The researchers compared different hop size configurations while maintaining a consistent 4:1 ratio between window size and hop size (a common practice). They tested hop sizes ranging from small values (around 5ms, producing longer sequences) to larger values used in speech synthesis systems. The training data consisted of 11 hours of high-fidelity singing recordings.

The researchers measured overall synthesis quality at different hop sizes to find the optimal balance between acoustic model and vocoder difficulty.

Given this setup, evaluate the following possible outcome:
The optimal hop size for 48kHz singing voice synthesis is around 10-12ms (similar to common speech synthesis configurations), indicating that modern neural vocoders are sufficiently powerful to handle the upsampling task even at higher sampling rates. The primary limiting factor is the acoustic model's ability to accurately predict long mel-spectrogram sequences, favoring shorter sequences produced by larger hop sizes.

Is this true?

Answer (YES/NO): NO